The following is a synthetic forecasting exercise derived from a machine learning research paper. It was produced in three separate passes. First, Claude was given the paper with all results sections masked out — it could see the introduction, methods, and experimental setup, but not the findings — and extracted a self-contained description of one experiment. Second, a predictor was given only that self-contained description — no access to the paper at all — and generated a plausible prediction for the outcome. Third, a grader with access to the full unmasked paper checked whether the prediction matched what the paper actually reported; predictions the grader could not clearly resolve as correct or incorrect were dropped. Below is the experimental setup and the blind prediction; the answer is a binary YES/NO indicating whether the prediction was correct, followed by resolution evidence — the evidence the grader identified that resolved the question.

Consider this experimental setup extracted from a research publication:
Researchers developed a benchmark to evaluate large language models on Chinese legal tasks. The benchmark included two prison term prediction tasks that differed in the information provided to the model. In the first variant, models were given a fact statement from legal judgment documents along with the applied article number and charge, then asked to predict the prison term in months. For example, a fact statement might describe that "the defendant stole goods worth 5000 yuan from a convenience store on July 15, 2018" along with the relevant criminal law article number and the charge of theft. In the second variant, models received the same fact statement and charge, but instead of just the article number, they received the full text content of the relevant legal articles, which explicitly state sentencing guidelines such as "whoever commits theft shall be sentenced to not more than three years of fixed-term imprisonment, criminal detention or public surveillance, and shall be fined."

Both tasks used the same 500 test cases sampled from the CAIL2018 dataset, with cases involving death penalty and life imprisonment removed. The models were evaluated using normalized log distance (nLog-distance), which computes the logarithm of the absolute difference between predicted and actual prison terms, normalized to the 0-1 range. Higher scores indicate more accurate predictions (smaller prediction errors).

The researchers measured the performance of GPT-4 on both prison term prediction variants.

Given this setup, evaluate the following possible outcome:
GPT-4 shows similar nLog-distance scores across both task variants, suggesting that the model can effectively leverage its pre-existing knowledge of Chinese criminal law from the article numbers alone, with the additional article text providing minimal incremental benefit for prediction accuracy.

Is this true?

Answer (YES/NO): NO